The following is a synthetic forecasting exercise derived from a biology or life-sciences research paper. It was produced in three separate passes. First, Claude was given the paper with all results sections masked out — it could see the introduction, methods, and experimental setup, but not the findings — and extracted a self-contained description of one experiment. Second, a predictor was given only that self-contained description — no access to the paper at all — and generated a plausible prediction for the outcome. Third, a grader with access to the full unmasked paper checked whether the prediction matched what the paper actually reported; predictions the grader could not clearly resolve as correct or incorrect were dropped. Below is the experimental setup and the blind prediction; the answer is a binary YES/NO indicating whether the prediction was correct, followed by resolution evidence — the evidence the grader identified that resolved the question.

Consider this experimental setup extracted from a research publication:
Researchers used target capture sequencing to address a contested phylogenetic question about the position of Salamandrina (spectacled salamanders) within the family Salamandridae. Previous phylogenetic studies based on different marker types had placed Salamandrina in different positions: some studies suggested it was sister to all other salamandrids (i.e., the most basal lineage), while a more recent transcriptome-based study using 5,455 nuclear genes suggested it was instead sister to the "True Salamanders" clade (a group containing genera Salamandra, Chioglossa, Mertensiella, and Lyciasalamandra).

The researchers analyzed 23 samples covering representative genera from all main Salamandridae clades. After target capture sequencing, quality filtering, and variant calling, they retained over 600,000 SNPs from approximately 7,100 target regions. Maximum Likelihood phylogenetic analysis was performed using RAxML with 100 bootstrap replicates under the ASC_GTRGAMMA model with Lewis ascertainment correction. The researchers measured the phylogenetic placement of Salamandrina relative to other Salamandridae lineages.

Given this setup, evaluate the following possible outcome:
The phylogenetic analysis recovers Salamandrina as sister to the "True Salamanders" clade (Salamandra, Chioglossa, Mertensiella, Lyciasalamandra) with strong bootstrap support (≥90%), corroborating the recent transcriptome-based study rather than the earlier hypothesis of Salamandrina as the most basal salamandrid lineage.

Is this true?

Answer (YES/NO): YES